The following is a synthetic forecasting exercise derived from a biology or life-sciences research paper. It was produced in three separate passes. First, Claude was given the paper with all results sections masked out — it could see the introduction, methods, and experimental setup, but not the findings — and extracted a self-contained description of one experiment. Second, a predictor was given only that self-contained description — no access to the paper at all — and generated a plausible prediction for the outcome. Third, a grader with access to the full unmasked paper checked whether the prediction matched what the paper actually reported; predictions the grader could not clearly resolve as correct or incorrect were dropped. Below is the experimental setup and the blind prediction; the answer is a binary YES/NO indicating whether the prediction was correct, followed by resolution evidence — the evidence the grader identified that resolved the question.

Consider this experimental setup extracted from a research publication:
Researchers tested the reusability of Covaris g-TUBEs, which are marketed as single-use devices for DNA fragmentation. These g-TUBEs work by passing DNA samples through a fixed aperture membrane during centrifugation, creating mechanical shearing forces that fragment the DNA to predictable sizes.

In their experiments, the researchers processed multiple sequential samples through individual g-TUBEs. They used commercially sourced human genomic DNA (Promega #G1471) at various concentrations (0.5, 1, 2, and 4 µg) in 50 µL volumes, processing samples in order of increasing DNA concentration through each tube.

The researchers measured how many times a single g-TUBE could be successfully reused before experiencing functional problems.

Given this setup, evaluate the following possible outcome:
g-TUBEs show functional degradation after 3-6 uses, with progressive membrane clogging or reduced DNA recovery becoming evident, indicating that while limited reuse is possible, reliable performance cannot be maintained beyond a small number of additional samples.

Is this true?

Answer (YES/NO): YES